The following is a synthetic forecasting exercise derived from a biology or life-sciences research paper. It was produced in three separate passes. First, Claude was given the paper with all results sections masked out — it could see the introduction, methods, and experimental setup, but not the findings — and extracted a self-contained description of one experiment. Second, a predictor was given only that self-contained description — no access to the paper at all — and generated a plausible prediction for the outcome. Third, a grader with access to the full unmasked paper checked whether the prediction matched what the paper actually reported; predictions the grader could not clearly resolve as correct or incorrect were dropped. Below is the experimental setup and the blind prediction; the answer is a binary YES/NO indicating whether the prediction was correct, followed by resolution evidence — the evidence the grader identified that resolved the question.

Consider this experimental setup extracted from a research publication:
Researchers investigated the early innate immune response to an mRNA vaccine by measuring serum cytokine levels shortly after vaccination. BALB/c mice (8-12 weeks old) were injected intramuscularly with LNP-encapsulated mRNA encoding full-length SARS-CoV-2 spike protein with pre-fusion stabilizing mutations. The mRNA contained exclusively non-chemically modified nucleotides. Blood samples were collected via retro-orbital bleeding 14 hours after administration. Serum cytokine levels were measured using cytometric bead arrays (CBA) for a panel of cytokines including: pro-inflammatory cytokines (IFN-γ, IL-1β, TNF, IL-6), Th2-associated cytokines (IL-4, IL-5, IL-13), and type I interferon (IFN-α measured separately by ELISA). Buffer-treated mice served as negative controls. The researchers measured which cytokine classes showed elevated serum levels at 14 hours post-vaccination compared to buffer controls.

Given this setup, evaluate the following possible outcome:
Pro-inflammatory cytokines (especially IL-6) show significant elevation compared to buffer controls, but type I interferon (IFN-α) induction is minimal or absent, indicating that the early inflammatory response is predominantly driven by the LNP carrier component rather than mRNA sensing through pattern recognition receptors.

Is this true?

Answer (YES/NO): NO